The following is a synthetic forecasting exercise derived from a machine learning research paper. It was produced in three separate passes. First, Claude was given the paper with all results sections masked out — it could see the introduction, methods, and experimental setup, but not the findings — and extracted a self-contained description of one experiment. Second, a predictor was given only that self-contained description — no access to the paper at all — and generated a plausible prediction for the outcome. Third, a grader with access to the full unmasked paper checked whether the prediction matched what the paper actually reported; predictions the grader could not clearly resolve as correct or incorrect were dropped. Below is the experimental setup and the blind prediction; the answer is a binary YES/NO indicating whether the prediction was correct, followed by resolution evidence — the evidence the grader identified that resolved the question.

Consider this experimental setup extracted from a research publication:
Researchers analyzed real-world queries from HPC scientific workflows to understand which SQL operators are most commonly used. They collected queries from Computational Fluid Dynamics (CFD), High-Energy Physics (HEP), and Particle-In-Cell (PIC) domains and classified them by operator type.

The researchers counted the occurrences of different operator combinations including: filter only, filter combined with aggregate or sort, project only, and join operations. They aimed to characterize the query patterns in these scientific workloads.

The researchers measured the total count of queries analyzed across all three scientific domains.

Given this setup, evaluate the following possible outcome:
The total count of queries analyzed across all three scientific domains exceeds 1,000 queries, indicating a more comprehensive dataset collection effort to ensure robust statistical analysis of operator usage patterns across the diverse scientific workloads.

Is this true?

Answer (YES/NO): NO